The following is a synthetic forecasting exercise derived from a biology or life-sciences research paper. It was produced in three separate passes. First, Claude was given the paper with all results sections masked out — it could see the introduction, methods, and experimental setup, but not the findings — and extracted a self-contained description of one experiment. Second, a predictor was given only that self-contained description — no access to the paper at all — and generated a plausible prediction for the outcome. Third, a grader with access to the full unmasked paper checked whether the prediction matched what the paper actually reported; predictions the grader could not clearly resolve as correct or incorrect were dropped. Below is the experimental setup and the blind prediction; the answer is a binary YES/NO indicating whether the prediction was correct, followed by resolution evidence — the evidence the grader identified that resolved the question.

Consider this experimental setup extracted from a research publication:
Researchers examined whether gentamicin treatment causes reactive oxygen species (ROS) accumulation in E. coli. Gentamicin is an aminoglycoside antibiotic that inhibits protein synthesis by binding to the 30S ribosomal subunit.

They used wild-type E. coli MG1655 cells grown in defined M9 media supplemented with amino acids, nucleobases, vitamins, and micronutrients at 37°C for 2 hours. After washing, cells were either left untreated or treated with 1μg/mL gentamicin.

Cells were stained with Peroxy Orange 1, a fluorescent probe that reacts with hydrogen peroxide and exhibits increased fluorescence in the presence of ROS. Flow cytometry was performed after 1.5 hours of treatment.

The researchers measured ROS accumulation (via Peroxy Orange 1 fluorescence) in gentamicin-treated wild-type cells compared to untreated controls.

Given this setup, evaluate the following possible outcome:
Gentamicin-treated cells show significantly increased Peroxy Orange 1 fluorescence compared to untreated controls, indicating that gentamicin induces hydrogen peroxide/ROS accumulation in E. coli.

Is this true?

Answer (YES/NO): NO